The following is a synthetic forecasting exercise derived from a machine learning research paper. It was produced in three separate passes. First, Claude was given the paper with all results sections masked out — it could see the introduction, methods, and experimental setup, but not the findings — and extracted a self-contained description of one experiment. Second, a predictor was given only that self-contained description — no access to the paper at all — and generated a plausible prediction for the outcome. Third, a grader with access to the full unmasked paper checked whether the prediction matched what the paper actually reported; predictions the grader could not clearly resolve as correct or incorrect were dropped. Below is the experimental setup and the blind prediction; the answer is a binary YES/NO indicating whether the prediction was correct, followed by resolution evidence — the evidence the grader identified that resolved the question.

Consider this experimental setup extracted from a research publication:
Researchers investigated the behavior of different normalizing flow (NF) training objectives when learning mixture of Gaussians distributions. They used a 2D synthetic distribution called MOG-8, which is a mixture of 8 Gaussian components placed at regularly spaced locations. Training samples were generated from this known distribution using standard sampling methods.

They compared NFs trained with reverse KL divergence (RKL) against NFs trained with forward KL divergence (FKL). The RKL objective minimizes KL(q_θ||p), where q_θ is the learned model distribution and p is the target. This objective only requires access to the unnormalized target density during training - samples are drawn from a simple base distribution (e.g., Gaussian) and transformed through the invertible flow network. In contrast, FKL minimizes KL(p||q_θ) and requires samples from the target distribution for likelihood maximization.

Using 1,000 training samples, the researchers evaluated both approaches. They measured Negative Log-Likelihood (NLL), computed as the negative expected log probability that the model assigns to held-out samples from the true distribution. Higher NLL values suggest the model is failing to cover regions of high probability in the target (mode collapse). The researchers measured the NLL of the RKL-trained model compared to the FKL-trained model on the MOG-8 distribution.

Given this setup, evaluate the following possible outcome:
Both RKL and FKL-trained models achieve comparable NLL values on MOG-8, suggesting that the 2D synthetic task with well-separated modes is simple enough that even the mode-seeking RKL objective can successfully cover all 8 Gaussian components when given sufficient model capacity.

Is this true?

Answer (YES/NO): NO